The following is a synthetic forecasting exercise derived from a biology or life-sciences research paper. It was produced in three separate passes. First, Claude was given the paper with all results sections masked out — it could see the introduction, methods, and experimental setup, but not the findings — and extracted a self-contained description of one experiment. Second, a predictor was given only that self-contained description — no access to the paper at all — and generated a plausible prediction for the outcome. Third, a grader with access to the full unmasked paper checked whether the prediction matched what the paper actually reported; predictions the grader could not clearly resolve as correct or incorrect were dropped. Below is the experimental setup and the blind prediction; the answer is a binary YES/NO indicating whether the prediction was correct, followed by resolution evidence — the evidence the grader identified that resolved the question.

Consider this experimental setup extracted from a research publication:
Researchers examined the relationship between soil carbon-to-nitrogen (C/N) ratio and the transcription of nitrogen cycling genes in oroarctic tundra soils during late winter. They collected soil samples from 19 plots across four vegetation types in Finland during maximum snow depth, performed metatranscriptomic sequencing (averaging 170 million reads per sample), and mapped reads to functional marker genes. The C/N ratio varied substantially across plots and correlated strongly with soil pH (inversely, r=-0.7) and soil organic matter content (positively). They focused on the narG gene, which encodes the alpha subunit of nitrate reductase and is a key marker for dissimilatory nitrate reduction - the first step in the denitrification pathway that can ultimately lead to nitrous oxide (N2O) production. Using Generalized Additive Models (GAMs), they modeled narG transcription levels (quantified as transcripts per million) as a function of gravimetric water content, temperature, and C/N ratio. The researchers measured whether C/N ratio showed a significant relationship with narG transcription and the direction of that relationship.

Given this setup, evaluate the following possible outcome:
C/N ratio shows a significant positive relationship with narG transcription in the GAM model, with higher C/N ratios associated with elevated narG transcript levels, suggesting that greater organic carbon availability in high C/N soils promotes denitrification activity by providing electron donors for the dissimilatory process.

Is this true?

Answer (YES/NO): NO